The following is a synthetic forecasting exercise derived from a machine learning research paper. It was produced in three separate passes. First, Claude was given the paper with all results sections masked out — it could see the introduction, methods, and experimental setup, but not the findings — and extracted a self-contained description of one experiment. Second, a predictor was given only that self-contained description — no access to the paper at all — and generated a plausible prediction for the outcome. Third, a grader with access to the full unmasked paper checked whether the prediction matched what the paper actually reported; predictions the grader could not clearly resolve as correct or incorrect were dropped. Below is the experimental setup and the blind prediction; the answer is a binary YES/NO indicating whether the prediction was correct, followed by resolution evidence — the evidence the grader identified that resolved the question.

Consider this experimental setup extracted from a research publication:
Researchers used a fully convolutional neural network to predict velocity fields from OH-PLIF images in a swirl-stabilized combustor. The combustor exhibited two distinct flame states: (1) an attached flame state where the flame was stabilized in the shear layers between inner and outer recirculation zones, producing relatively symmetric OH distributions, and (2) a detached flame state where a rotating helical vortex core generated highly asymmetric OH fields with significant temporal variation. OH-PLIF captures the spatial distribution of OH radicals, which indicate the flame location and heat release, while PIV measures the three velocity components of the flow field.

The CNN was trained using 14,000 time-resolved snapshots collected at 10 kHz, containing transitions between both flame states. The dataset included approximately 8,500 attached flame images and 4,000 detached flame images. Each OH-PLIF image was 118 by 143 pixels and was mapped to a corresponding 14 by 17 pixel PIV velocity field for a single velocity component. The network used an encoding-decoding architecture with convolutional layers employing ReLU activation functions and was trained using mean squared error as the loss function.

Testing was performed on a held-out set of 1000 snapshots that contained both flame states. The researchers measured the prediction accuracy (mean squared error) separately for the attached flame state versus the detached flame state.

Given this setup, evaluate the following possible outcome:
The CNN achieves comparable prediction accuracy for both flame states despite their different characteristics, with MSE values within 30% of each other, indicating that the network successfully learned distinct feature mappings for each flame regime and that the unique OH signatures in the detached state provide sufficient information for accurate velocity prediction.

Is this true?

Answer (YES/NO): NO